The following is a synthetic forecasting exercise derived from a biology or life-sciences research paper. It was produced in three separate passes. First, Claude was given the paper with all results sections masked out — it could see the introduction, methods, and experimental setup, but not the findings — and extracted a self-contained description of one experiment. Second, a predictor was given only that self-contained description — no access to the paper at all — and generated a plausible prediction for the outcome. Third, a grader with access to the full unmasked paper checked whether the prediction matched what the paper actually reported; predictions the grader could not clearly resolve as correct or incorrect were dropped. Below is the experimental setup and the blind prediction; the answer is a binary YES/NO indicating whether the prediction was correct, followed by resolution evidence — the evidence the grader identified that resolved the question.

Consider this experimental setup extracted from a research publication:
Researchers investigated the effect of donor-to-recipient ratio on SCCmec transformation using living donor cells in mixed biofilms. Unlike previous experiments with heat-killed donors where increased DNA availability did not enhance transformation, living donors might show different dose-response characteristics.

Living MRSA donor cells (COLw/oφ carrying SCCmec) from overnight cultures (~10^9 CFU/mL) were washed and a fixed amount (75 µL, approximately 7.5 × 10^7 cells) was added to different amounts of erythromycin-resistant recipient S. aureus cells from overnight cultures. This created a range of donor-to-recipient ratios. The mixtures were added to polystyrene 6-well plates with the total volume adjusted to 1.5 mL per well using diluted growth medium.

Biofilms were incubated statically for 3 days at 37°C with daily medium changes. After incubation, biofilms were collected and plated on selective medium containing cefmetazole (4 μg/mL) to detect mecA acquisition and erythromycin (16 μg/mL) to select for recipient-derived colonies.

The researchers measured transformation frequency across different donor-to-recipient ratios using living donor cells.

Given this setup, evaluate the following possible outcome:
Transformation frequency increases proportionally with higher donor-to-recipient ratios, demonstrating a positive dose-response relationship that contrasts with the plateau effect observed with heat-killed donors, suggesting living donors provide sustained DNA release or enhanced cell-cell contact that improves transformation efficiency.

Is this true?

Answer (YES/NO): YES